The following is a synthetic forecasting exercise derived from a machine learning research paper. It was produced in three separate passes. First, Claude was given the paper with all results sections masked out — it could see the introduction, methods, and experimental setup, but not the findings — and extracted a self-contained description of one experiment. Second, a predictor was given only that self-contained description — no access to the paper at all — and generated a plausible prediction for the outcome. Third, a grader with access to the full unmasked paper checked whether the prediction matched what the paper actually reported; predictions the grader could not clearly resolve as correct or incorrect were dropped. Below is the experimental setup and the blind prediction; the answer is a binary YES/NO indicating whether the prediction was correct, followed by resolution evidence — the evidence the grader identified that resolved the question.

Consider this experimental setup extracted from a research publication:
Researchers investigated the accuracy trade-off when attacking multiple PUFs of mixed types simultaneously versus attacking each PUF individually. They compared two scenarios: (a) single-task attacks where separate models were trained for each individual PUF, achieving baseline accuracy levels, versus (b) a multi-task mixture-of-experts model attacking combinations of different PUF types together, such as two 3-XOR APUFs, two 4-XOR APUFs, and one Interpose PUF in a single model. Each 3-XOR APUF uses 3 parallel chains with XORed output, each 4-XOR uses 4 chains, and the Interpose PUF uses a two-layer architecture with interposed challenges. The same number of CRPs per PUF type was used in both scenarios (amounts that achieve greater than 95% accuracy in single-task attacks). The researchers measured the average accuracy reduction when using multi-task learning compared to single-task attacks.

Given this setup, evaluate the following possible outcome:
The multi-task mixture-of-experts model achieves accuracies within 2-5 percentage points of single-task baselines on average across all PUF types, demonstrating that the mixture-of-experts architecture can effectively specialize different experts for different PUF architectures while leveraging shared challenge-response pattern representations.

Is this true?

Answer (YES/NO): YES